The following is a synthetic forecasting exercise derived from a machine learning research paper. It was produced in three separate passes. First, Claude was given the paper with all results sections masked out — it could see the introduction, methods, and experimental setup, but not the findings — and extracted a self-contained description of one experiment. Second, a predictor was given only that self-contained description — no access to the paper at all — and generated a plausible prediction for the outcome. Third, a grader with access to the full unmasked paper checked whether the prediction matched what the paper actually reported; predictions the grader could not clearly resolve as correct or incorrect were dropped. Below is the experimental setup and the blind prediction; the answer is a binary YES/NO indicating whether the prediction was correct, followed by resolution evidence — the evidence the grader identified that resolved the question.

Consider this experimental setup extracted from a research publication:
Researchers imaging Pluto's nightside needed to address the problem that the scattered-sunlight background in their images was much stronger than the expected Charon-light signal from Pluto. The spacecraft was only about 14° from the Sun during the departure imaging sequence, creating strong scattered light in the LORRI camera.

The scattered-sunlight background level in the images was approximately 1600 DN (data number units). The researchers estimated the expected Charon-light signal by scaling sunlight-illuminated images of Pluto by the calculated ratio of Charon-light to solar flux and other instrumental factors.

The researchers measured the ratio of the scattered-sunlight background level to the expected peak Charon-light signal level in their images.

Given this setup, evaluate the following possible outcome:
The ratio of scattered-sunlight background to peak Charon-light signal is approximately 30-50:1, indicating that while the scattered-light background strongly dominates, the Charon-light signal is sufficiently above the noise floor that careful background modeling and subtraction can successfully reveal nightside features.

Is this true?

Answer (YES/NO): NO